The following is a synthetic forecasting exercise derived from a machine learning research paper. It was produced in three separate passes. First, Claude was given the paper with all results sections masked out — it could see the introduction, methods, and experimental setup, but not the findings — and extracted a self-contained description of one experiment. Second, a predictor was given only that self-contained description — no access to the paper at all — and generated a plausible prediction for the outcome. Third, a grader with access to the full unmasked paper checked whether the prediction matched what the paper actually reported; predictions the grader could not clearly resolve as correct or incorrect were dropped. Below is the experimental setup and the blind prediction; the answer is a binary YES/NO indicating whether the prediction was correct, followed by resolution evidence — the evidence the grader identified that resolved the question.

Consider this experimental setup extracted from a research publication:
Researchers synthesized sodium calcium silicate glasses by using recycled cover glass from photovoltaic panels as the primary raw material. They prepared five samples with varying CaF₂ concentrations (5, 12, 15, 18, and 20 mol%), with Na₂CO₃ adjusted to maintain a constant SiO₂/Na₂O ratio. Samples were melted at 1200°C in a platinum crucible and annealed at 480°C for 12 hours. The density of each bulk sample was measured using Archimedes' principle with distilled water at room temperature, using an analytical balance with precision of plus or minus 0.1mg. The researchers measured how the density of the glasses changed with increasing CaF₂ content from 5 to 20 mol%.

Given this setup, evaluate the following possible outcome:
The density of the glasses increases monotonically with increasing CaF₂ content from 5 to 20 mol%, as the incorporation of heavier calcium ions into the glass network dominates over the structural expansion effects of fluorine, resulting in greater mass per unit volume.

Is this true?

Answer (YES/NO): YES